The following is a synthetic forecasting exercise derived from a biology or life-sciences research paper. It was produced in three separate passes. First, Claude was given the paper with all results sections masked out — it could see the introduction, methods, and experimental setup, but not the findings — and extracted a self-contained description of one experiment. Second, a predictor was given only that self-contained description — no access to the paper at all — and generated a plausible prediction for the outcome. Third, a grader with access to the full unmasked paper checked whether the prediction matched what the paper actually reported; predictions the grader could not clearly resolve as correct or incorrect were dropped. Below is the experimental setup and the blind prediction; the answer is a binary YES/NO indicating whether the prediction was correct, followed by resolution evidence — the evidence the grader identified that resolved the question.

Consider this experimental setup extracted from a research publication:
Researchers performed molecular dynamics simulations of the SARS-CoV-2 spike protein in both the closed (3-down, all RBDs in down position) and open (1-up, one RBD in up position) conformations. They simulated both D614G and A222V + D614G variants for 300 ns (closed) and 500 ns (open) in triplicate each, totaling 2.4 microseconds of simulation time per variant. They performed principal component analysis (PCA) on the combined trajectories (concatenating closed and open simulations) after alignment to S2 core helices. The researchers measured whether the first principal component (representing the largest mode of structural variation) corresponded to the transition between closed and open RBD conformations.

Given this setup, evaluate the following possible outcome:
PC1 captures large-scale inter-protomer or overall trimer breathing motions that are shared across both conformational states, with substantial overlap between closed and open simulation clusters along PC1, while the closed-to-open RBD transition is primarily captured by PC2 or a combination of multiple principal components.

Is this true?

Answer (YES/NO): NO